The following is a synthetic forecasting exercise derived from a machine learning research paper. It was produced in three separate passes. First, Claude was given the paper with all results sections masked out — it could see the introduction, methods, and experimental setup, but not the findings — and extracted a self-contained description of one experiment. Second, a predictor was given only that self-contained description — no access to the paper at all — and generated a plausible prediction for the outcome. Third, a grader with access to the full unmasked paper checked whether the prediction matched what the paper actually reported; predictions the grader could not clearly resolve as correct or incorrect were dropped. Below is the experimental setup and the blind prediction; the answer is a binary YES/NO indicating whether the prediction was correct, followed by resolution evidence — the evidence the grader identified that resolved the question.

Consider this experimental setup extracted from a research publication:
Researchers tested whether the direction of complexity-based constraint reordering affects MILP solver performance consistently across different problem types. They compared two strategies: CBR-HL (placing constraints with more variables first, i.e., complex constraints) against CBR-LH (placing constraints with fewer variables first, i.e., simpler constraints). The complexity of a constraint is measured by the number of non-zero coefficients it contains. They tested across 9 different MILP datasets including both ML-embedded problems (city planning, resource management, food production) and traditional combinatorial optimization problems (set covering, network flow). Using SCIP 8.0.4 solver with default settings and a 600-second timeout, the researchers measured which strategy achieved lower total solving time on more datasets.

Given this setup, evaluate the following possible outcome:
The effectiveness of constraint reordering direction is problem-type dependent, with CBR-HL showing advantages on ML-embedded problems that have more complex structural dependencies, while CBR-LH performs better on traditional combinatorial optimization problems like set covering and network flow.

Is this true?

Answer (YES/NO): NO